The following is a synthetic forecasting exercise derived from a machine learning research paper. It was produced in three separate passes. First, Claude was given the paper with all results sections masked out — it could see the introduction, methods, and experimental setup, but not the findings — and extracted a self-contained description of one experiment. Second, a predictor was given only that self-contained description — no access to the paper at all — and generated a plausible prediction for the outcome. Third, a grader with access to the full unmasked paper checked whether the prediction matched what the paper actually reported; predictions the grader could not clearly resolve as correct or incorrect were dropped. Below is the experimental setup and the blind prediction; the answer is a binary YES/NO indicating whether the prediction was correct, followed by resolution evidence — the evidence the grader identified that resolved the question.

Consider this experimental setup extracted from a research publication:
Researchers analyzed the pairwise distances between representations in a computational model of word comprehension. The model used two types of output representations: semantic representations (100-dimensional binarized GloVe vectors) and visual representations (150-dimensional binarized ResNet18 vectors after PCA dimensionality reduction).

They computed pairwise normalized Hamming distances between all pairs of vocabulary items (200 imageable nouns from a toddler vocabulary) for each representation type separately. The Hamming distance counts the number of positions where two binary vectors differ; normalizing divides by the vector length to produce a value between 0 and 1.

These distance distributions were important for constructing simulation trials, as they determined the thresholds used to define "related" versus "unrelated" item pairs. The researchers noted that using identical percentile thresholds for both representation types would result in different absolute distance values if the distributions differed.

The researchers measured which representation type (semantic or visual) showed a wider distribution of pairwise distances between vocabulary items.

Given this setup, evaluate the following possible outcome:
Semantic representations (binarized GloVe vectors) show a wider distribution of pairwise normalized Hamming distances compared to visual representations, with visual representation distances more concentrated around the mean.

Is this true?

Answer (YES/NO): YES